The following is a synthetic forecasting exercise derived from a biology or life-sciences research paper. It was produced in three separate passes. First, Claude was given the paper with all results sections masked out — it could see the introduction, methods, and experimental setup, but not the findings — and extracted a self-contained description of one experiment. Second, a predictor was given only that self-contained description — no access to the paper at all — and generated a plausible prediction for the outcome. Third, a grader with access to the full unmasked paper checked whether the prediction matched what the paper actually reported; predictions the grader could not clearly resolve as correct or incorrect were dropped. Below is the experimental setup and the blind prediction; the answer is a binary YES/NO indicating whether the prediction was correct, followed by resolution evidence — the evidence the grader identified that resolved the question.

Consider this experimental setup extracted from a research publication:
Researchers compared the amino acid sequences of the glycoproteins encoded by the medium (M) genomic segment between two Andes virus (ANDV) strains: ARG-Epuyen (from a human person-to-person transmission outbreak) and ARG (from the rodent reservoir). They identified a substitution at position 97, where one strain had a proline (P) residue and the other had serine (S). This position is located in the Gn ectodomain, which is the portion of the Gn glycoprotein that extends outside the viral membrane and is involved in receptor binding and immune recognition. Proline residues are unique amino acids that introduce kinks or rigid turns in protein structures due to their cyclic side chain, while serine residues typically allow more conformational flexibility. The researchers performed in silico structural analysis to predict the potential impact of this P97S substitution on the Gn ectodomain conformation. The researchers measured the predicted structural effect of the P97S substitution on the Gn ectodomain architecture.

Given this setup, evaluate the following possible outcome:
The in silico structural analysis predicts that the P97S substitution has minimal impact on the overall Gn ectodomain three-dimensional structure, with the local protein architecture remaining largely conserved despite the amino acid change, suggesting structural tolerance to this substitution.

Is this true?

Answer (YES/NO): NO